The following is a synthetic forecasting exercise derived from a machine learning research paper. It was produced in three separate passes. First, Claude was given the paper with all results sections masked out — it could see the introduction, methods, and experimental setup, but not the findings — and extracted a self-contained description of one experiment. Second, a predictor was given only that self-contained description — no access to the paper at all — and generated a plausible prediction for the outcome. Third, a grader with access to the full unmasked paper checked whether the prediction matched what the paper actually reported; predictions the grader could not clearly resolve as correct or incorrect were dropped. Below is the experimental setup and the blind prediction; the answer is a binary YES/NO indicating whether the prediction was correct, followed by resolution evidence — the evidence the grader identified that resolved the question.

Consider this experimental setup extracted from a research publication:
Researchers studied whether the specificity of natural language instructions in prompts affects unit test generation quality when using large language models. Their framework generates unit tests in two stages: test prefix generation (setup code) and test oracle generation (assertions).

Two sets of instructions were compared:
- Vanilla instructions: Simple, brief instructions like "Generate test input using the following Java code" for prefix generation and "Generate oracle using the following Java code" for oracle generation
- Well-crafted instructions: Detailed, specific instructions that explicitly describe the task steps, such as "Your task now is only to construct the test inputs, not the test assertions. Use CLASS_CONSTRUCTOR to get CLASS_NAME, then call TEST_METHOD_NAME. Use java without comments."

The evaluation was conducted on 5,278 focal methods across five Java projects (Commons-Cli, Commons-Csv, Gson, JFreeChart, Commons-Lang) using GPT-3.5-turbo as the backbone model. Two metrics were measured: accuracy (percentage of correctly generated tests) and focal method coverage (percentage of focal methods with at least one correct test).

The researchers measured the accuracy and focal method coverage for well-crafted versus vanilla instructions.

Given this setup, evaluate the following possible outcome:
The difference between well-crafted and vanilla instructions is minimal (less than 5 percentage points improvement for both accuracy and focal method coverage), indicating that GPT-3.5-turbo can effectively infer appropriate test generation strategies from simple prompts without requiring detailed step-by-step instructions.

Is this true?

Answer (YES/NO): YES